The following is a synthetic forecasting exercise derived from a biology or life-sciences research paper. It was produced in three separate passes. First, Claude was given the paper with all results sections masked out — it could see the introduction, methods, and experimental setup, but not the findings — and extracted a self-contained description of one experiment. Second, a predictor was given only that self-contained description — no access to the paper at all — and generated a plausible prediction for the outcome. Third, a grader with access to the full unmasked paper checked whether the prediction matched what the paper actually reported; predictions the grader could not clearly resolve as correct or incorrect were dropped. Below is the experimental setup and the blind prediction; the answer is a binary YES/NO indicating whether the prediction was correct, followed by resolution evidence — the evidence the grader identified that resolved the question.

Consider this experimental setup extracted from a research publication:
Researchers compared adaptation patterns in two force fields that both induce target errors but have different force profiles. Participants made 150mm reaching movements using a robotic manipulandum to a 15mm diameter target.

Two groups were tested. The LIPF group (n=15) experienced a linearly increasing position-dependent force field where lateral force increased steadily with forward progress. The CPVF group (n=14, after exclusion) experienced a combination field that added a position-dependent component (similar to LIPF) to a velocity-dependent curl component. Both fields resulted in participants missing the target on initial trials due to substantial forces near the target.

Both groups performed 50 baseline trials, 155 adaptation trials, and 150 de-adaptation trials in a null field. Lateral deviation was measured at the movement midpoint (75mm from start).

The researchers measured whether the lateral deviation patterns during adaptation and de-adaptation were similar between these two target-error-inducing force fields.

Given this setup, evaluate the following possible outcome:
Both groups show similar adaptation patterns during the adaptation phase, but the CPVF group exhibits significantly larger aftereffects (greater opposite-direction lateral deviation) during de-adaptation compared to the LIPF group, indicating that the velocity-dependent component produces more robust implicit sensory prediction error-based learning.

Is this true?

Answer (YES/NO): NO